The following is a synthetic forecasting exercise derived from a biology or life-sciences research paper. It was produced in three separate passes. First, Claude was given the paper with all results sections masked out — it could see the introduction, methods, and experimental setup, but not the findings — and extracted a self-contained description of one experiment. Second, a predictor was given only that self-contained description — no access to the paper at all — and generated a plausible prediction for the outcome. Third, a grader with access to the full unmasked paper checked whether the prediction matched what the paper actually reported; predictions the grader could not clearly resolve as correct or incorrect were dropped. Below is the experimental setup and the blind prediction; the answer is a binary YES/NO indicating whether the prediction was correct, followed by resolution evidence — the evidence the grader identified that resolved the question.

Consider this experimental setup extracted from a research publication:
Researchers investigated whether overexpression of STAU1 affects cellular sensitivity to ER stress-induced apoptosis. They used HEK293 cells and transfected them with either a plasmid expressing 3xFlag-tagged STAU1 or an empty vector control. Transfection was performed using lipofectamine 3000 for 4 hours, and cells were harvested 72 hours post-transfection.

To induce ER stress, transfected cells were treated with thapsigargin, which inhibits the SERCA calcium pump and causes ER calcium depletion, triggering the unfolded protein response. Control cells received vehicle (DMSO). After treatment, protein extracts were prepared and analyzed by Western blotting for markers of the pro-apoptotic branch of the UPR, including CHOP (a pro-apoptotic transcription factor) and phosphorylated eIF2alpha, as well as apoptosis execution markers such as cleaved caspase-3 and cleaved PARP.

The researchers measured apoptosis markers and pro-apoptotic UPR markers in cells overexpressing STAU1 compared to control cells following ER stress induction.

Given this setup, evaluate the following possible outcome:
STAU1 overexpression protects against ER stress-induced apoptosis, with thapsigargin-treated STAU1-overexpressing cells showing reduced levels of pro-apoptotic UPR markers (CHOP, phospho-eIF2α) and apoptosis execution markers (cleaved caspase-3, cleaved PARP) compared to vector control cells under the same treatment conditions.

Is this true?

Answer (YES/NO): NO